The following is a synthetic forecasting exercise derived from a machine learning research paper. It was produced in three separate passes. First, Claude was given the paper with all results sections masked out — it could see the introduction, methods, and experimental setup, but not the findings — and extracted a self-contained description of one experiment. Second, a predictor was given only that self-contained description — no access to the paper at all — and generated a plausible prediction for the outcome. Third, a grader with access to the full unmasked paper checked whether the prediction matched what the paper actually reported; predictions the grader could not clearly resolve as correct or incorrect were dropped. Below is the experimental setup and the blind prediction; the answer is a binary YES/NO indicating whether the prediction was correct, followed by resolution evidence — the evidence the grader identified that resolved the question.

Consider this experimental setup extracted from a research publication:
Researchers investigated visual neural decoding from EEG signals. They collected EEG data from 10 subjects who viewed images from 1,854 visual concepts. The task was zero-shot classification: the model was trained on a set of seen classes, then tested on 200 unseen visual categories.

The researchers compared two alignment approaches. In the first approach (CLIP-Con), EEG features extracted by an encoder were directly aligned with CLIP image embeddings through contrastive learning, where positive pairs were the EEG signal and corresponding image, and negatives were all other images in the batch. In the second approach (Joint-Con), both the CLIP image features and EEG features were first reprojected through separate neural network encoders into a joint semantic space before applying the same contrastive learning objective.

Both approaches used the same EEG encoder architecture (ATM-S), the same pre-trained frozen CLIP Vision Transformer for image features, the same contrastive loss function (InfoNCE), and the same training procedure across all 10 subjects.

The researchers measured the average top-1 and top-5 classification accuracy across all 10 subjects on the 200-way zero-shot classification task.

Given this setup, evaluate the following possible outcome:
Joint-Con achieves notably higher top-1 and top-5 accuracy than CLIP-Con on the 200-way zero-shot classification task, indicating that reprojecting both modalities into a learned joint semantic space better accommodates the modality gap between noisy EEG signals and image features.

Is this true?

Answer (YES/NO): YES